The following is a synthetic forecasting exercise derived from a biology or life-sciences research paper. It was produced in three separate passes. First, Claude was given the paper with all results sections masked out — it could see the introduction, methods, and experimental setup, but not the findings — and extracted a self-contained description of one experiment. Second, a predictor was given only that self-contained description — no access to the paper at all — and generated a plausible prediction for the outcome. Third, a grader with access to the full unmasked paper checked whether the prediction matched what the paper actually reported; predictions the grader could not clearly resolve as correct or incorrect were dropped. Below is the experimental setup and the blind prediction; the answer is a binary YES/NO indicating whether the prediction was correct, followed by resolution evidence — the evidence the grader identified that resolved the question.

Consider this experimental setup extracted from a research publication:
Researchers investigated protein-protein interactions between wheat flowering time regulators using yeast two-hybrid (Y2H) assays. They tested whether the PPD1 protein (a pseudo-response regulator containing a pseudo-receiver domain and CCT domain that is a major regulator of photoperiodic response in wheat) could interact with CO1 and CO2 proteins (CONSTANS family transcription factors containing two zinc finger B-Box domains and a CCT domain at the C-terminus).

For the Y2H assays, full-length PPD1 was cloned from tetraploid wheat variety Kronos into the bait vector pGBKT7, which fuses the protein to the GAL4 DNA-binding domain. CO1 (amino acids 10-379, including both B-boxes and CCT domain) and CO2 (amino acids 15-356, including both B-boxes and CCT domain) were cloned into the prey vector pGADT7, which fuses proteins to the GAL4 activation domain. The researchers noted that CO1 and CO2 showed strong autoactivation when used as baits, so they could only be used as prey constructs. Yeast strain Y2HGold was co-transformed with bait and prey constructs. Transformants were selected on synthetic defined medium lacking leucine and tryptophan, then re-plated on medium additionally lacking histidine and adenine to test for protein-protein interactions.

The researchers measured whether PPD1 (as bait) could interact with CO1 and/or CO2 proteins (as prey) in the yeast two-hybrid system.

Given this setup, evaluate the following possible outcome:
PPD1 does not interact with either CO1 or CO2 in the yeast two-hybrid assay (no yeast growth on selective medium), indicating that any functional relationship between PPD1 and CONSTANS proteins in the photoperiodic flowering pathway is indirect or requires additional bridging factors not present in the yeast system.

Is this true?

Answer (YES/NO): NO